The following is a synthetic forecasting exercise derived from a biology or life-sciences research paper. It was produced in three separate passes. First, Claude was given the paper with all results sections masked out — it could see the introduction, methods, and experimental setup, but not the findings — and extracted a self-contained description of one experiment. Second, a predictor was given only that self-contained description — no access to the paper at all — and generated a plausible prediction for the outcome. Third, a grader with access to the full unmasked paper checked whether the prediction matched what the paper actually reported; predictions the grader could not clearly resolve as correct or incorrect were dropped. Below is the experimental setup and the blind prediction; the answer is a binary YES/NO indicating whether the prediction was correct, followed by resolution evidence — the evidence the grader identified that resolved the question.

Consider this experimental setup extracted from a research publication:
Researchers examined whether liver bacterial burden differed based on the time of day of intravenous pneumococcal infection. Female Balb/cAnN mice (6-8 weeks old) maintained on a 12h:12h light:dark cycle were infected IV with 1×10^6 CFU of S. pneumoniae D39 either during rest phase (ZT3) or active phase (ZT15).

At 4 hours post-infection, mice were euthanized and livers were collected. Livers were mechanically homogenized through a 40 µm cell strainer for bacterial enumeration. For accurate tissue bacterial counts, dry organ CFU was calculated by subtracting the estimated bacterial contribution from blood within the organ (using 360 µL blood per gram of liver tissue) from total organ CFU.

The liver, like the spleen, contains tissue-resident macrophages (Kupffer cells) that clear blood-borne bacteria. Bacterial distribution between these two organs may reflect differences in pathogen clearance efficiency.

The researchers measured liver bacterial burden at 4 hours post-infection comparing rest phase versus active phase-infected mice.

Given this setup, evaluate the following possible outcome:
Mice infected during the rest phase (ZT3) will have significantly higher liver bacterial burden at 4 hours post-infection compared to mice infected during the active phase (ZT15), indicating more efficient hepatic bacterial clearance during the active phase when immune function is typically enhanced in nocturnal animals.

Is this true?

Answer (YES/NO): NO